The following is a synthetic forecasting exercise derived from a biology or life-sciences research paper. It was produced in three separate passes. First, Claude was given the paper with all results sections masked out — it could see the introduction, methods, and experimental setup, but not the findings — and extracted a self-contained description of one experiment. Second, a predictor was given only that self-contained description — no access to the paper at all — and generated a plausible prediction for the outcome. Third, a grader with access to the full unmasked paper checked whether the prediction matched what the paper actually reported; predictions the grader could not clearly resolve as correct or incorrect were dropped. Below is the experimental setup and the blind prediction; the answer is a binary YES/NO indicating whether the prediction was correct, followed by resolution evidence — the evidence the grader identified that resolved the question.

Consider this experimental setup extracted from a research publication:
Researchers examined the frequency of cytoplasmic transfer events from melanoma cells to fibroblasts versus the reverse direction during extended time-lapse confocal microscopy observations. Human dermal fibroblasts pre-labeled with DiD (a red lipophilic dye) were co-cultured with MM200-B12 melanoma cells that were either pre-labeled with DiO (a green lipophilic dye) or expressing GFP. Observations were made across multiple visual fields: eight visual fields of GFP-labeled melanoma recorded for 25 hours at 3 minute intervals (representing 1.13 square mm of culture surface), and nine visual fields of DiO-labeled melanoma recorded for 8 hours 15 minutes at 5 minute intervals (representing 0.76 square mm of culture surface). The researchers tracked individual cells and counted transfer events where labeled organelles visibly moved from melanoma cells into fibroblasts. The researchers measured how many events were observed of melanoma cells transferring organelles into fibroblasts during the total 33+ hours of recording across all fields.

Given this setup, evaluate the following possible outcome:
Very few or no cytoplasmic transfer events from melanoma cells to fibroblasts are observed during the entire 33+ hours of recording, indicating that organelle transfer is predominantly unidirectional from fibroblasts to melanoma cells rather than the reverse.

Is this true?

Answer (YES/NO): YES